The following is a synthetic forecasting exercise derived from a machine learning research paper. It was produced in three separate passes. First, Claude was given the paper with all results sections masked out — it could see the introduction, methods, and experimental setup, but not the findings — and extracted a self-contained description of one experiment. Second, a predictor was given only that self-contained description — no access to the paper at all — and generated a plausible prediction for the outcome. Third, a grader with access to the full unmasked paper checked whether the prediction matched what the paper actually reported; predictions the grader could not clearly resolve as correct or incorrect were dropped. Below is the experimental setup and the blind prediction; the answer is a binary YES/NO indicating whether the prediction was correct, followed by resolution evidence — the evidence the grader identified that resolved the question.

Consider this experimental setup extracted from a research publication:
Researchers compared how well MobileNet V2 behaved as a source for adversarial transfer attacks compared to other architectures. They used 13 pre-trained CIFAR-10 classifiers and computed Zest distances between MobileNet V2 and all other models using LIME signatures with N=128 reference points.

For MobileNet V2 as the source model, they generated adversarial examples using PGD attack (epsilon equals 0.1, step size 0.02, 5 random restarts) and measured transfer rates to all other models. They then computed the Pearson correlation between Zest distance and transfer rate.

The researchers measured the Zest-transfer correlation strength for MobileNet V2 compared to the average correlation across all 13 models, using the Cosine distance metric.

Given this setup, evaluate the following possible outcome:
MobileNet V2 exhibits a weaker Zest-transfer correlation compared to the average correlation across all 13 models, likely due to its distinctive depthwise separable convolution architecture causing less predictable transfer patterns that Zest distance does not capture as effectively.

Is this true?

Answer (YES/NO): YES